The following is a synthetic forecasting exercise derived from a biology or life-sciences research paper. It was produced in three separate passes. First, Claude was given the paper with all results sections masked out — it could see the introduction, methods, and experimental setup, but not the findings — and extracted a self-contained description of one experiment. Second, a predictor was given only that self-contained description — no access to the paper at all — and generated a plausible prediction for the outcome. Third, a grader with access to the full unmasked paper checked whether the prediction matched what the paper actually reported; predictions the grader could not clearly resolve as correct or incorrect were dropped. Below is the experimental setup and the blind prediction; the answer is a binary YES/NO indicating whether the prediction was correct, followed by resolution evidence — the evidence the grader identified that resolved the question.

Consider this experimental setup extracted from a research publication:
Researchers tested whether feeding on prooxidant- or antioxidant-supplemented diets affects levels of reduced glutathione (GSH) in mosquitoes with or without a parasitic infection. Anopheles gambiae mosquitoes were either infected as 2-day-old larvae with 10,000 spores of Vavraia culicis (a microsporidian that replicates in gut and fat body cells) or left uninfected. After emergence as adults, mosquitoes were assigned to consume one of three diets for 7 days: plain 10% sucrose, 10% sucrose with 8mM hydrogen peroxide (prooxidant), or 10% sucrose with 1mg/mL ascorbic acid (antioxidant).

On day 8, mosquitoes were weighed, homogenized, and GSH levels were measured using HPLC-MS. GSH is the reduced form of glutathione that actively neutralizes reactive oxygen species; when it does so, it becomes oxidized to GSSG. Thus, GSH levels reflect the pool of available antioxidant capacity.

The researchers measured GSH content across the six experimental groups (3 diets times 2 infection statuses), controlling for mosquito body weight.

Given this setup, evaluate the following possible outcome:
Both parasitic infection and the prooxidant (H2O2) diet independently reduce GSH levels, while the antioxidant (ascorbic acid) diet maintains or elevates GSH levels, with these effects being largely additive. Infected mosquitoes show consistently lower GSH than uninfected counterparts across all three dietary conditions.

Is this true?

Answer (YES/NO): NO